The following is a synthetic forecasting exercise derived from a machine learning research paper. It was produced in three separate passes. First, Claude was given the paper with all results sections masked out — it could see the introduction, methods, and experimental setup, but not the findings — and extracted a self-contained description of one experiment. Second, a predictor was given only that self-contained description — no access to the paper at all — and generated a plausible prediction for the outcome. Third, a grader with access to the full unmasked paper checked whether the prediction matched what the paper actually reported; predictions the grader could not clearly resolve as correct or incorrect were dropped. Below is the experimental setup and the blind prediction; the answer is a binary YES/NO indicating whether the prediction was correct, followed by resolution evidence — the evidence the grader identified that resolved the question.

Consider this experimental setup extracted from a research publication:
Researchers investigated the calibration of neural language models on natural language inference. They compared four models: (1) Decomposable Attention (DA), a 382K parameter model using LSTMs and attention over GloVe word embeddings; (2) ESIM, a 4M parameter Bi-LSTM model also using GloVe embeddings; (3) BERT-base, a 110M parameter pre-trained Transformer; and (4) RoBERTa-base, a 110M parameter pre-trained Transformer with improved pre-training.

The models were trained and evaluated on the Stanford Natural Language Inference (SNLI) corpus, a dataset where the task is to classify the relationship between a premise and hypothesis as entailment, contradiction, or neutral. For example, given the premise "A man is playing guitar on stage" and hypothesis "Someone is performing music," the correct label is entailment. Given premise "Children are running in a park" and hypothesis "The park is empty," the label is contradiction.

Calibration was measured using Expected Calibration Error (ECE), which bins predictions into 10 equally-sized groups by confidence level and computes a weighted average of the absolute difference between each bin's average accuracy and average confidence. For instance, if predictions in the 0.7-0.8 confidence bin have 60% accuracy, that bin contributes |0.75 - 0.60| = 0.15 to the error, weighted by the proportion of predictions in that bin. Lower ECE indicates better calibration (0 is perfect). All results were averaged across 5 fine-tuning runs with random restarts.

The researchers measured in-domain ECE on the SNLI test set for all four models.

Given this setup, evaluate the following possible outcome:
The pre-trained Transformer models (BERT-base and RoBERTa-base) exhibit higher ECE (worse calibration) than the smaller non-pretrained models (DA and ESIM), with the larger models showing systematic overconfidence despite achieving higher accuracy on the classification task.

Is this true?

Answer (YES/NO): NO